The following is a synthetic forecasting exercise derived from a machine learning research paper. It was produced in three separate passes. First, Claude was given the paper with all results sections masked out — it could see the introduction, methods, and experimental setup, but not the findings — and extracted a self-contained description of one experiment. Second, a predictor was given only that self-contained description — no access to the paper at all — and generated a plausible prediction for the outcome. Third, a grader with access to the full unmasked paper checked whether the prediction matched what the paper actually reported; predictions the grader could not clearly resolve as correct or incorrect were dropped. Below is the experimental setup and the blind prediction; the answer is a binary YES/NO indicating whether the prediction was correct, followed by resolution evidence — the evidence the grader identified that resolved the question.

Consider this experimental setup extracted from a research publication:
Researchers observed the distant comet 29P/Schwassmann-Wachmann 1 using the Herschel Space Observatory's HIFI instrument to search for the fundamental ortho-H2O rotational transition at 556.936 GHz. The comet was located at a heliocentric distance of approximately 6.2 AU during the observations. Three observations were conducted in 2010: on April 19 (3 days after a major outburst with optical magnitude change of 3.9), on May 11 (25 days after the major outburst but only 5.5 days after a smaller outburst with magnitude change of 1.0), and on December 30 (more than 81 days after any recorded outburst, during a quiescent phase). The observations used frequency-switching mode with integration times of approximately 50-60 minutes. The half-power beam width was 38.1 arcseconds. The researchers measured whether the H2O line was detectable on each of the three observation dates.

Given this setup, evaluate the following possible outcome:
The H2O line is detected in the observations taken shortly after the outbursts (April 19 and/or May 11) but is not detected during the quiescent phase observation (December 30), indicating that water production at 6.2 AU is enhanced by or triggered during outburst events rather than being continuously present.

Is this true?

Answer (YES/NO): YES